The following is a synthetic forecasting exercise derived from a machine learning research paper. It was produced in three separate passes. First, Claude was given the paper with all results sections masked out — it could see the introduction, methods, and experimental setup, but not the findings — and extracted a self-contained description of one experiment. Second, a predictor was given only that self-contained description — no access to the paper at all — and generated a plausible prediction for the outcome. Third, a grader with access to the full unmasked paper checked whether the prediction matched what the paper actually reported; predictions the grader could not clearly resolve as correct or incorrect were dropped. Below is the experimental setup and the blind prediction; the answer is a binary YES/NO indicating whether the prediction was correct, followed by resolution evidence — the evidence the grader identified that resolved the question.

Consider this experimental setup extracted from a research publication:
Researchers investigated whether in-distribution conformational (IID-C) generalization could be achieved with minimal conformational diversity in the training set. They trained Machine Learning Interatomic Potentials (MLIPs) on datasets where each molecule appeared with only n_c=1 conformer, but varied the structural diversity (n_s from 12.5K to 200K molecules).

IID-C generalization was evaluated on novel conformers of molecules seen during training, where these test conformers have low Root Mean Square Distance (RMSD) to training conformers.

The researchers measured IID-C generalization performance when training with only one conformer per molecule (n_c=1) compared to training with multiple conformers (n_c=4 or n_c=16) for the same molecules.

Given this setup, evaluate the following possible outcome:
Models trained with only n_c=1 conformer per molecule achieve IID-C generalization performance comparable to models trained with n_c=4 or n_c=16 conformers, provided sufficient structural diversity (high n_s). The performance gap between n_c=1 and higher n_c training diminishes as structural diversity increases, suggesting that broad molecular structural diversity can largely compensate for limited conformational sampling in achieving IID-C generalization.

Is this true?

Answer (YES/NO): NO